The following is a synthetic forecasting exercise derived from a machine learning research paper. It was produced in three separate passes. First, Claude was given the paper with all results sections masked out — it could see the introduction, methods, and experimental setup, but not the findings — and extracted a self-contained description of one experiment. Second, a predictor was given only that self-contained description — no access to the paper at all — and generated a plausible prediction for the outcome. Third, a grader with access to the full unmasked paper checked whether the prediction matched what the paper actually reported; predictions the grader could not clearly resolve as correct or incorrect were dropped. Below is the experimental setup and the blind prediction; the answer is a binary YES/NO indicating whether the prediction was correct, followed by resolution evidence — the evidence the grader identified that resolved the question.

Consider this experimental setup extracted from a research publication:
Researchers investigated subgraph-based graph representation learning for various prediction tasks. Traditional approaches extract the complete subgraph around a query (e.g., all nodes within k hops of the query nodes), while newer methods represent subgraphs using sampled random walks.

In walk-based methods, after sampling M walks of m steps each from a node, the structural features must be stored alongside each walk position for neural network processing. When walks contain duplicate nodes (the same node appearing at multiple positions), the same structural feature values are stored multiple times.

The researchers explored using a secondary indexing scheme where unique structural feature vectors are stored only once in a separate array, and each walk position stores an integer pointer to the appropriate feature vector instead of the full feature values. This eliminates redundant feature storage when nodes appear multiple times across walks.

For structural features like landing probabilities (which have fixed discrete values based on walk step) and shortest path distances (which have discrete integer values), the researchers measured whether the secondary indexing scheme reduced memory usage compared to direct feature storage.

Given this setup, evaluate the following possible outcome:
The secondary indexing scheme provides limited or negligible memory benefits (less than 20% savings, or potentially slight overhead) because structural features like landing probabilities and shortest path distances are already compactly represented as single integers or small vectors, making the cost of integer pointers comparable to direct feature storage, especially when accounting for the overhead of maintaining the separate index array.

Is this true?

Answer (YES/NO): NO